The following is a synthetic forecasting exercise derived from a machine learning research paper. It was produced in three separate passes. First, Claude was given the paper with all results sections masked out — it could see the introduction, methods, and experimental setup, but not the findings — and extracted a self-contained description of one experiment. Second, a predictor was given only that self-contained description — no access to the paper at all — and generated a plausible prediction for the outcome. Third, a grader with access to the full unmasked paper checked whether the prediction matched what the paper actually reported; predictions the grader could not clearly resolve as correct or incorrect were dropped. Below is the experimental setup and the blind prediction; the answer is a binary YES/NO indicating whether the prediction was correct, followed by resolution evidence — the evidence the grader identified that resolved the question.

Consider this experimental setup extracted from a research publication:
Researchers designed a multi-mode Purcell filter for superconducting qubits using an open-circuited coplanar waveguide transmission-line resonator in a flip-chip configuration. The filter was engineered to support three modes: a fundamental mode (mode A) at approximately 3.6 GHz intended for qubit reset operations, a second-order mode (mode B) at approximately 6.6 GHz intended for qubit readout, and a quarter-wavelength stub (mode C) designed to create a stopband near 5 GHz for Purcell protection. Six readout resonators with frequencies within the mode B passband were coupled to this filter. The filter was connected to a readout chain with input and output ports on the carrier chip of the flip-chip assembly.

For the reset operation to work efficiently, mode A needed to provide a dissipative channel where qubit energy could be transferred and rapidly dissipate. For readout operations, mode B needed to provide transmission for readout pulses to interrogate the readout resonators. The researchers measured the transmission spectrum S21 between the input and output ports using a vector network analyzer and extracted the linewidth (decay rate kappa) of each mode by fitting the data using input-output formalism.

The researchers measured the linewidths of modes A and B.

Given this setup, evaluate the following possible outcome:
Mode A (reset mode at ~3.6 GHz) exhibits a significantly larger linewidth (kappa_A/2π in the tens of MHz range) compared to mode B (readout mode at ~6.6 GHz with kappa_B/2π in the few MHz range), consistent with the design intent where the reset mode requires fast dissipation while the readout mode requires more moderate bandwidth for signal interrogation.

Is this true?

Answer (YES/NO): NO